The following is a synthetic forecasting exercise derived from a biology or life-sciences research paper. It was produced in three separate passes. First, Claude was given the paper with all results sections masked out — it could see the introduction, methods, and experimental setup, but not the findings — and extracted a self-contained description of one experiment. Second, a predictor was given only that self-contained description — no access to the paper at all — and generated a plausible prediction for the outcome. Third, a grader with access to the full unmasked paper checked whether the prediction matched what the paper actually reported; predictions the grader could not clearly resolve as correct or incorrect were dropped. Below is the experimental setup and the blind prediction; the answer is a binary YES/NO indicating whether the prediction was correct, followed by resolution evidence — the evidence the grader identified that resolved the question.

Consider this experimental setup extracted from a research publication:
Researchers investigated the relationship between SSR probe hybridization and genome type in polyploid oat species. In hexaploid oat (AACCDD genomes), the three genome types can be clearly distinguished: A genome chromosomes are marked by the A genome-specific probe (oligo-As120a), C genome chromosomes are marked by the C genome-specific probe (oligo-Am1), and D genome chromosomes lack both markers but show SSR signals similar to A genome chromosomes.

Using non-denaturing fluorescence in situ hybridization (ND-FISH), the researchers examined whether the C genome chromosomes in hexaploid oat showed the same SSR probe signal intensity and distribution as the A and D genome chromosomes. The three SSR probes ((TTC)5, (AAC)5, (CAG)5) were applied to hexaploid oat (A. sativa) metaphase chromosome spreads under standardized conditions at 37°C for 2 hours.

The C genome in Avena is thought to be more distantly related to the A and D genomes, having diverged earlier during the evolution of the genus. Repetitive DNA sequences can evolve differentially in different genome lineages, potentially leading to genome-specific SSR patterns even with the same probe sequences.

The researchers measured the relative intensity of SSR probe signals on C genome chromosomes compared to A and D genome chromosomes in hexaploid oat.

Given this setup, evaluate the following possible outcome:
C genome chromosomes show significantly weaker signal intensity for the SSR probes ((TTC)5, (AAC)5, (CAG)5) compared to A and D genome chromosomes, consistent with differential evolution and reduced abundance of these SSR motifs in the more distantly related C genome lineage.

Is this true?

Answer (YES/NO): YES